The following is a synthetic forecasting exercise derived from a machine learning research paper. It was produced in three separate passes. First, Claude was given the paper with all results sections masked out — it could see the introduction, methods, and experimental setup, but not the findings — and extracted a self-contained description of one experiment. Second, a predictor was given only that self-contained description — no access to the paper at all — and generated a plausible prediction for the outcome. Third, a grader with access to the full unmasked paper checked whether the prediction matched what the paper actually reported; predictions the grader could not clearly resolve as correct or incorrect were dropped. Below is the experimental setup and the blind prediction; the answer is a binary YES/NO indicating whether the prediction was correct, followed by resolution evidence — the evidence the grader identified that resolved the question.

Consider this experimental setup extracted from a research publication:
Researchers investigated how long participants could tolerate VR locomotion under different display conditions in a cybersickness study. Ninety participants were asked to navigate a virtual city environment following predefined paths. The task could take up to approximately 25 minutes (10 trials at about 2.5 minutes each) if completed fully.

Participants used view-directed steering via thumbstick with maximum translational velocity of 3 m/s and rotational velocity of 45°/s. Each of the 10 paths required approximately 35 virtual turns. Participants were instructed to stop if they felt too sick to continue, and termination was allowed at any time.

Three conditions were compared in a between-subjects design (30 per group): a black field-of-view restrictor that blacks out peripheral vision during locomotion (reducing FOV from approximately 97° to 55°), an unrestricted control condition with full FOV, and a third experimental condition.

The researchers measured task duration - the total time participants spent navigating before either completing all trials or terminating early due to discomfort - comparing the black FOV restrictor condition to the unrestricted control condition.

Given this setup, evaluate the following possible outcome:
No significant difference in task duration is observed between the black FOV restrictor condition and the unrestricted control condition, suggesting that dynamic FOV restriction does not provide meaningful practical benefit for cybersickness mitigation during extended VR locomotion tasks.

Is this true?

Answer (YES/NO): YES